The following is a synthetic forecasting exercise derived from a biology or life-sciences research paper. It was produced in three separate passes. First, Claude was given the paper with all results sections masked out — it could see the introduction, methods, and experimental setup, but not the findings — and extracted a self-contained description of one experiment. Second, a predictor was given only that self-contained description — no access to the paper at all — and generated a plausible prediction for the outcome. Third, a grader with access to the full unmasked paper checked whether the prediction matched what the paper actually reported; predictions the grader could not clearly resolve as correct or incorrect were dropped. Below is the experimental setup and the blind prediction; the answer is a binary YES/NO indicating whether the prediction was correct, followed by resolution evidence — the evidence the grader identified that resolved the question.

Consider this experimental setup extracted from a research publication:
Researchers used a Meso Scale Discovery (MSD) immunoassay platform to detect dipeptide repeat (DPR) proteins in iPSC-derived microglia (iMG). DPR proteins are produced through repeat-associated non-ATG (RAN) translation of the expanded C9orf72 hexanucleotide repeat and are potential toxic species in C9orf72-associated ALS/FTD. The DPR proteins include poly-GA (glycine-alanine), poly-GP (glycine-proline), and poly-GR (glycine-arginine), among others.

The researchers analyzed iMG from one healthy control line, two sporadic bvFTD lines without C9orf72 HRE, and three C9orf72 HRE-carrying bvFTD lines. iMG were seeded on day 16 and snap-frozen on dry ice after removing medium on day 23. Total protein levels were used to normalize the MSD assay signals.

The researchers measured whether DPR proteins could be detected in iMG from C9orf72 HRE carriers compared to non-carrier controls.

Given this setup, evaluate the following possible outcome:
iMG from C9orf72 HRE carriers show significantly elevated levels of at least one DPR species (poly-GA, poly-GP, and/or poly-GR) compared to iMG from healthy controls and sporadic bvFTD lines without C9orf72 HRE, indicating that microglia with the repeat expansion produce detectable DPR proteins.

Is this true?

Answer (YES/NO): YES